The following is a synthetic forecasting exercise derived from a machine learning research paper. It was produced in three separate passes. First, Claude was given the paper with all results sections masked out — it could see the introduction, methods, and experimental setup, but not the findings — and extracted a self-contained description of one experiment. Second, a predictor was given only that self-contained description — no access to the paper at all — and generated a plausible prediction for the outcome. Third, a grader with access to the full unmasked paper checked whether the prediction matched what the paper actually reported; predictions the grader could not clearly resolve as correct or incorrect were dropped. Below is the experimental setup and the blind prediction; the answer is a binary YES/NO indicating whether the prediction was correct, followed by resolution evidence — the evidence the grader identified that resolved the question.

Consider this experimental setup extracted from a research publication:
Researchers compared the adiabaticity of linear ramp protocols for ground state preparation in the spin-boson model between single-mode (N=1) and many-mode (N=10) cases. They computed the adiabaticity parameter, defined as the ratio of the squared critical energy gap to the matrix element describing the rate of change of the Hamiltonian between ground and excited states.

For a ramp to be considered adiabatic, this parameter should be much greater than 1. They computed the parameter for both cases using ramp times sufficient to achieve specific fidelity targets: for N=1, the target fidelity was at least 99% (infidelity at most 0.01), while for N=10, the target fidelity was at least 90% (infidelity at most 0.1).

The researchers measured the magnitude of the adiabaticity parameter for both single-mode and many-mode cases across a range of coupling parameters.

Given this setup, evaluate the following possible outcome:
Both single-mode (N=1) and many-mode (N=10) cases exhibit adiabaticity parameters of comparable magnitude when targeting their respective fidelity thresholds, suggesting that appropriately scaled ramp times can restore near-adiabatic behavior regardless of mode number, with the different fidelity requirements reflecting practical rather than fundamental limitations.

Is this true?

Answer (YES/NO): NO